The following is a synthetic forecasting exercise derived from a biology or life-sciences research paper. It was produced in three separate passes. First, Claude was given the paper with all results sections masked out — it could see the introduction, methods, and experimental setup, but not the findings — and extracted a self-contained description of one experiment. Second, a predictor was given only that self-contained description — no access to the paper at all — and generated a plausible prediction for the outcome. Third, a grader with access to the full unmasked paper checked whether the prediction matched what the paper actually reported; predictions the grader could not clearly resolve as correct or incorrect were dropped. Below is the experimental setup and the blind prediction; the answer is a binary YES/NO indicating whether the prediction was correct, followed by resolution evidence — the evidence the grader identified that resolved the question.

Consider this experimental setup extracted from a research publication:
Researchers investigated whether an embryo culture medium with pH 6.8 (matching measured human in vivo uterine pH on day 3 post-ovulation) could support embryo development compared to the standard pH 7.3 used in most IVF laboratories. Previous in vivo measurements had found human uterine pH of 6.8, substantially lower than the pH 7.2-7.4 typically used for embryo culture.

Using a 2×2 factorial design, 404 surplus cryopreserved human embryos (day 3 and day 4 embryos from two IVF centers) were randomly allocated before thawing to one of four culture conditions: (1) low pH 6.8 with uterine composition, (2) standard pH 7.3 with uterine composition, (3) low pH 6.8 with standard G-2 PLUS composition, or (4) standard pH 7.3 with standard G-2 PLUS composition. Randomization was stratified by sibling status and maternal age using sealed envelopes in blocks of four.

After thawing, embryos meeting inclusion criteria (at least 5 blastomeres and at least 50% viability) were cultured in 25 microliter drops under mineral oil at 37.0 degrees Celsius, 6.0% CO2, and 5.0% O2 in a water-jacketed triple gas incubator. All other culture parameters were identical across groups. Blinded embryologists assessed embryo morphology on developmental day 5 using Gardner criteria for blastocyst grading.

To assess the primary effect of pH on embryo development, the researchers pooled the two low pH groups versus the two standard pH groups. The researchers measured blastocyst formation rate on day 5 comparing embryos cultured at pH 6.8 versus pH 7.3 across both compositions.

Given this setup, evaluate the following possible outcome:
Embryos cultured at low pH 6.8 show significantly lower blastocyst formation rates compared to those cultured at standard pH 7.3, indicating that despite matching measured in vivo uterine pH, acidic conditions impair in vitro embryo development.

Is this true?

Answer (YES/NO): NO